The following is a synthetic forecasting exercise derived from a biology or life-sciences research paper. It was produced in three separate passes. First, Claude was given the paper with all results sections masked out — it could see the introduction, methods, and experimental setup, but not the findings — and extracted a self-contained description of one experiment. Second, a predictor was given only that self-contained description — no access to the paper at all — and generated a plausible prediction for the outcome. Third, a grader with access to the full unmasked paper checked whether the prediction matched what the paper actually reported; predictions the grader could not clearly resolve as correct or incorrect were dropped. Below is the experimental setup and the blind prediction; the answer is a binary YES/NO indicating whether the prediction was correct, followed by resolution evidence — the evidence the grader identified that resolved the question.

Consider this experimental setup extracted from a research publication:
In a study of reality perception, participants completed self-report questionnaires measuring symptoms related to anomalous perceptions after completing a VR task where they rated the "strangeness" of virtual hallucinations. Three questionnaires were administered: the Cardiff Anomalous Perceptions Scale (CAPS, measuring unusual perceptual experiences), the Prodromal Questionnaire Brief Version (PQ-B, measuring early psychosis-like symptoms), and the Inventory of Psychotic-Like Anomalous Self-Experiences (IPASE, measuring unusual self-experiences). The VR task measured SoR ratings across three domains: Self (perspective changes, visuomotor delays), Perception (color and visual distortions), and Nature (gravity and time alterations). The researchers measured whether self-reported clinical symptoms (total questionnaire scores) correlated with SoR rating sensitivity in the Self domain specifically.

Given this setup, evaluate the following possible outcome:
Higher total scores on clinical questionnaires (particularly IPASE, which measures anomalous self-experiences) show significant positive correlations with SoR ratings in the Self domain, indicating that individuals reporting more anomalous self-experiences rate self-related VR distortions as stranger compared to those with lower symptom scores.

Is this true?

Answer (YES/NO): NO